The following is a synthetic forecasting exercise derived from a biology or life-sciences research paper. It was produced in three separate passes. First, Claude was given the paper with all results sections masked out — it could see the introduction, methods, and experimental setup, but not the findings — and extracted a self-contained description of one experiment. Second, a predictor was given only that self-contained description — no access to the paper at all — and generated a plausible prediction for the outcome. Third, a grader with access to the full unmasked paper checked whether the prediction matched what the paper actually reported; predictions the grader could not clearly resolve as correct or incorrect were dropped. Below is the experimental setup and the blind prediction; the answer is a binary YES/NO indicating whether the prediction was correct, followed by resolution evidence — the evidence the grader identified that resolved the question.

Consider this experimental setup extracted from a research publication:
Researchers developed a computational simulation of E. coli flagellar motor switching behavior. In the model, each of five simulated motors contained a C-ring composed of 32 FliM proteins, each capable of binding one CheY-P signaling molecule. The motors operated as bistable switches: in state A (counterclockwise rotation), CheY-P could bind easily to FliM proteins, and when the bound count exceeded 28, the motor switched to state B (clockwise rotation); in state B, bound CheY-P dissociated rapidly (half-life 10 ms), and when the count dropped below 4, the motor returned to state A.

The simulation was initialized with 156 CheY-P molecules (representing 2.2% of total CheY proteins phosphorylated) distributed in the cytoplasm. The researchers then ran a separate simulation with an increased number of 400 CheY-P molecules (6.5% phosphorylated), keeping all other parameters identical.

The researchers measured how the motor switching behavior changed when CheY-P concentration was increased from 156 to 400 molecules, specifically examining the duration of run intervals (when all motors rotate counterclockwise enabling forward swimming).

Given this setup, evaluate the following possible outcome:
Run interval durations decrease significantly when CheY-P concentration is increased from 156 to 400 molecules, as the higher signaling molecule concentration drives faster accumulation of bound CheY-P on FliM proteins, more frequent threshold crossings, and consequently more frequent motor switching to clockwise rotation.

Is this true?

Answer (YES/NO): YES